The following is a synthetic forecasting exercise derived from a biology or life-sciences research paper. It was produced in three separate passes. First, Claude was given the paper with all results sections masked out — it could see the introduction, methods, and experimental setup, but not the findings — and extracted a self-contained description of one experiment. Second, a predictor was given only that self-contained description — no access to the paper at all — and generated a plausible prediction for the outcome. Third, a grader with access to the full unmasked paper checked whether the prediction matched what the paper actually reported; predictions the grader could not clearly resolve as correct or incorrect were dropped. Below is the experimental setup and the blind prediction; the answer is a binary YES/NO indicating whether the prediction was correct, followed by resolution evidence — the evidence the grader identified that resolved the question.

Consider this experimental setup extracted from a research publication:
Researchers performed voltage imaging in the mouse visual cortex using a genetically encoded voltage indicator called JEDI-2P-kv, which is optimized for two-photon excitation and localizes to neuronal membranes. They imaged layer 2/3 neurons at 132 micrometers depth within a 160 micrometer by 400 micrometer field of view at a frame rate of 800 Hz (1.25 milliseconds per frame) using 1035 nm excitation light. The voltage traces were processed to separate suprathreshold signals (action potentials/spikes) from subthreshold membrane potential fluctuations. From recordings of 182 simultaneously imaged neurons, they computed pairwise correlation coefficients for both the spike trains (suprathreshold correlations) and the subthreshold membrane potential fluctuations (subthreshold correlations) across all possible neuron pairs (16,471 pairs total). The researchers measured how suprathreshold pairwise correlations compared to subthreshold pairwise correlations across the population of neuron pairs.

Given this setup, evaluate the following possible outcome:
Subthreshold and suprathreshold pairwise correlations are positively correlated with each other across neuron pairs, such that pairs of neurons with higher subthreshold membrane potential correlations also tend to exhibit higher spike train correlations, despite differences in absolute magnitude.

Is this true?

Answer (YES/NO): YES